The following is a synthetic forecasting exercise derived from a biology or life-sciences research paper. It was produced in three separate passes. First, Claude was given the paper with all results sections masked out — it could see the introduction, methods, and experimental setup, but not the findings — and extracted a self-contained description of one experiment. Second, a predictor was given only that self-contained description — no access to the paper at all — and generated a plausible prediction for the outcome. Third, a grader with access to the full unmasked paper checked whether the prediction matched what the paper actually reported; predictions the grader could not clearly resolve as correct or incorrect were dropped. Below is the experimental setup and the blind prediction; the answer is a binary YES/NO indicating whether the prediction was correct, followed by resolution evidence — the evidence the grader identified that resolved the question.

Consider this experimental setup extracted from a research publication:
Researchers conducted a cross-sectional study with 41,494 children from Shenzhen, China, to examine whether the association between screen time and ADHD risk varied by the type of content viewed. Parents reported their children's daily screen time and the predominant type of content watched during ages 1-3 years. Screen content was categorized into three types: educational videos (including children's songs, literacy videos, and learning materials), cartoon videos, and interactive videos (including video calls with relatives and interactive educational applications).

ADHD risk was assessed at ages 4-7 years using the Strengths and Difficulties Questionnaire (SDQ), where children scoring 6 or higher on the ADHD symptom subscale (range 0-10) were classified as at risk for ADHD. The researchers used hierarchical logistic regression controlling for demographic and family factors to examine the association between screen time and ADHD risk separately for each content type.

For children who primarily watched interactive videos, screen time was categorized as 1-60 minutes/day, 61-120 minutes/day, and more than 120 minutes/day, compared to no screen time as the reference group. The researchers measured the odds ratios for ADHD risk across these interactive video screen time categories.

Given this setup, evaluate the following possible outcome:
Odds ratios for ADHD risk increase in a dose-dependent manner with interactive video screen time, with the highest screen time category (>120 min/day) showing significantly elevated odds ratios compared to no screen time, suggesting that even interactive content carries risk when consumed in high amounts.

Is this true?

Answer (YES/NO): NO